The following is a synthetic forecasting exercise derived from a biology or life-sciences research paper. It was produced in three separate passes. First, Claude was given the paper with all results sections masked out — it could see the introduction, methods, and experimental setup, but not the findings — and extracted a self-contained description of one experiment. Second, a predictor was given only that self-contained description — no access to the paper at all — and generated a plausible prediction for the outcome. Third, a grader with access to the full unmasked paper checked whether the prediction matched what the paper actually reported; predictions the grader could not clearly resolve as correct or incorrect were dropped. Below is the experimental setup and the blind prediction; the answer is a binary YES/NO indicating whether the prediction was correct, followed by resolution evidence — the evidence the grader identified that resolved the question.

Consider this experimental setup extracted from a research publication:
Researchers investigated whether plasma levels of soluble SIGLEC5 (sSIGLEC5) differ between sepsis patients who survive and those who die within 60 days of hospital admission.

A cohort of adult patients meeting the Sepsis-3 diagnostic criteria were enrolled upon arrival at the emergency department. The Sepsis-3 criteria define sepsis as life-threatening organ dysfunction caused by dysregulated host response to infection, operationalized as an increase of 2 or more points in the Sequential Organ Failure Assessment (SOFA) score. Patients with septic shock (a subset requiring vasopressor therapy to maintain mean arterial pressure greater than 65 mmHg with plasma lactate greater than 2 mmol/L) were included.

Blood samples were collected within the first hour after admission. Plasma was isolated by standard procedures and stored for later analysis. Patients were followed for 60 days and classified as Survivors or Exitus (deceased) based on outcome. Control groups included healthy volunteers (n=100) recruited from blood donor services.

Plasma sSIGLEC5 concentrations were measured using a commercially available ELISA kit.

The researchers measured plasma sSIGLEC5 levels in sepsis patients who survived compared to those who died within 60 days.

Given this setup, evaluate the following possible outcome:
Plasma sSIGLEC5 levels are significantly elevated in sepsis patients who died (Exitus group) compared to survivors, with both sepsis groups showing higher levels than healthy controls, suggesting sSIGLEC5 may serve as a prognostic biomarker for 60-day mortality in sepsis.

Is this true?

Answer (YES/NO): YES